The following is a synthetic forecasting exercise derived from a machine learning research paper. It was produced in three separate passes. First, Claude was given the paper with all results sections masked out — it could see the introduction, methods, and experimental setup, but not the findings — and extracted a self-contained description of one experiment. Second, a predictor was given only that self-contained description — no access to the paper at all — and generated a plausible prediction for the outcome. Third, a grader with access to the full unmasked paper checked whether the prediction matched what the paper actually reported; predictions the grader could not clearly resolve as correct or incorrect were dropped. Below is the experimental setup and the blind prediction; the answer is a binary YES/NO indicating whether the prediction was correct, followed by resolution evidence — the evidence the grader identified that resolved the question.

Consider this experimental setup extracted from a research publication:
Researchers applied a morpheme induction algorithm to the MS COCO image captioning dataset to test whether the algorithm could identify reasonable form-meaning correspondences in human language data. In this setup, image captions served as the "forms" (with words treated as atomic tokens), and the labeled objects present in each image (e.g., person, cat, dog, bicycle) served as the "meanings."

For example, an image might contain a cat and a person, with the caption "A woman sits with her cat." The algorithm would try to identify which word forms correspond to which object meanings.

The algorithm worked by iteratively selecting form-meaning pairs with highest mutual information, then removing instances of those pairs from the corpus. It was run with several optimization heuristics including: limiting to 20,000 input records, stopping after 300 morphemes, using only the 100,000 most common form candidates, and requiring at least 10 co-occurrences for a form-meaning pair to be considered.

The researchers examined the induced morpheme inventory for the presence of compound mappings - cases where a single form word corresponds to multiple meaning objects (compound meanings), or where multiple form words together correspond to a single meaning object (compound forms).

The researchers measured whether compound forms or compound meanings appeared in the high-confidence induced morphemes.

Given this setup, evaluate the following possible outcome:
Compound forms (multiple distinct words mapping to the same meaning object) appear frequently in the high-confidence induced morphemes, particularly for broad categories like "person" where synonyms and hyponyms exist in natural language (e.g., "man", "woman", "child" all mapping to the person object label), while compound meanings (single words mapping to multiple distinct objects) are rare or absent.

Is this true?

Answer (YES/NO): NO